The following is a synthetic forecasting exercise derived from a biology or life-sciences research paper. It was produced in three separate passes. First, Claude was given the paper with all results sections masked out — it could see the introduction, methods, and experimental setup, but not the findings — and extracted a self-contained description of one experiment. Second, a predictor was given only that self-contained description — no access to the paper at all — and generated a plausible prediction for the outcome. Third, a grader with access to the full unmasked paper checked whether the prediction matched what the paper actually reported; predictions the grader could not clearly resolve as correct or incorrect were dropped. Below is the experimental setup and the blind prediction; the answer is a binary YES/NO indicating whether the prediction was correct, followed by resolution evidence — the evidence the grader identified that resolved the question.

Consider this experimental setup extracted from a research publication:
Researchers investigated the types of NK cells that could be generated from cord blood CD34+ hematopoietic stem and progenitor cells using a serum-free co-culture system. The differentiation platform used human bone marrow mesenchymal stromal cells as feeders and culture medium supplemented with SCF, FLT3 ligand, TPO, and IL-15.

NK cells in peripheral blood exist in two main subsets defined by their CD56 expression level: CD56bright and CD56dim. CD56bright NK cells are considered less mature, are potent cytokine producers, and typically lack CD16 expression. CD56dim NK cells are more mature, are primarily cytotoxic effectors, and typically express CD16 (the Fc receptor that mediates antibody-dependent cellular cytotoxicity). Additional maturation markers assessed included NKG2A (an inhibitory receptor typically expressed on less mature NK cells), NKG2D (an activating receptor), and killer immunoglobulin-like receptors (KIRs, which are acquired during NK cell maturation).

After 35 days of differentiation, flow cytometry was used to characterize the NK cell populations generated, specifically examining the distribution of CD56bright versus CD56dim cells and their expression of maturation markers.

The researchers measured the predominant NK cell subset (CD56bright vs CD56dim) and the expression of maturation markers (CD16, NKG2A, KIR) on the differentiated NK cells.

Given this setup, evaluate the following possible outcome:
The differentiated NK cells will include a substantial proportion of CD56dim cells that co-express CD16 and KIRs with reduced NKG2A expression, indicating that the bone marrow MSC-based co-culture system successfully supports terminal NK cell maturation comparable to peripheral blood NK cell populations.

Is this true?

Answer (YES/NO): NO